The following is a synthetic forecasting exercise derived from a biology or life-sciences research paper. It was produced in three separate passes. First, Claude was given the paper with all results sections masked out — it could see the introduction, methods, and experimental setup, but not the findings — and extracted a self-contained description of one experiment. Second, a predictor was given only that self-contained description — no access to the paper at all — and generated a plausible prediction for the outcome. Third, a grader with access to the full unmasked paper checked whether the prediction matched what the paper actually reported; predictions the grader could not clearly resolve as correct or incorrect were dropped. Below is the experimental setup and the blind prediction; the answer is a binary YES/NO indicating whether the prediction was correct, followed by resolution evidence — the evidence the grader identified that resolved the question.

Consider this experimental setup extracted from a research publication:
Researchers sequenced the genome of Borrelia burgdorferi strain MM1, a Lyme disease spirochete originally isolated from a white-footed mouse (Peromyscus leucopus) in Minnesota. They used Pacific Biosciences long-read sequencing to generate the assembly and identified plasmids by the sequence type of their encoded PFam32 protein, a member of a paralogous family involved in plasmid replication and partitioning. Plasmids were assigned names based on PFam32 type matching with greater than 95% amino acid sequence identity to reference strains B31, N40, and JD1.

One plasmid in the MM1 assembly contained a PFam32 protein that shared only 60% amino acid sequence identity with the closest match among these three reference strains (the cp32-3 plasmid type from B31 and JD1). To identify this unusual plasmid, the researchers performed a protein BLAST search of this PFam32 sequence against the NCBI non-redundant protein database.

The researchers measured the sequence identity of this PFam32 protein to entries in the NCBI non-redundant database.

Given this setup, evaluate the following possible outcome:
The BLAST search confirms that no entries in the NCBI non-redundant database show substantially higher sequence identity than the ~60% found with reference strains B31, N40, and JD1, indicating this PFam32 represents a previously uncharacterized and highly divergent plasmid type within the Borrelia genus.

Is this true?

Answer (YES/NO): NO